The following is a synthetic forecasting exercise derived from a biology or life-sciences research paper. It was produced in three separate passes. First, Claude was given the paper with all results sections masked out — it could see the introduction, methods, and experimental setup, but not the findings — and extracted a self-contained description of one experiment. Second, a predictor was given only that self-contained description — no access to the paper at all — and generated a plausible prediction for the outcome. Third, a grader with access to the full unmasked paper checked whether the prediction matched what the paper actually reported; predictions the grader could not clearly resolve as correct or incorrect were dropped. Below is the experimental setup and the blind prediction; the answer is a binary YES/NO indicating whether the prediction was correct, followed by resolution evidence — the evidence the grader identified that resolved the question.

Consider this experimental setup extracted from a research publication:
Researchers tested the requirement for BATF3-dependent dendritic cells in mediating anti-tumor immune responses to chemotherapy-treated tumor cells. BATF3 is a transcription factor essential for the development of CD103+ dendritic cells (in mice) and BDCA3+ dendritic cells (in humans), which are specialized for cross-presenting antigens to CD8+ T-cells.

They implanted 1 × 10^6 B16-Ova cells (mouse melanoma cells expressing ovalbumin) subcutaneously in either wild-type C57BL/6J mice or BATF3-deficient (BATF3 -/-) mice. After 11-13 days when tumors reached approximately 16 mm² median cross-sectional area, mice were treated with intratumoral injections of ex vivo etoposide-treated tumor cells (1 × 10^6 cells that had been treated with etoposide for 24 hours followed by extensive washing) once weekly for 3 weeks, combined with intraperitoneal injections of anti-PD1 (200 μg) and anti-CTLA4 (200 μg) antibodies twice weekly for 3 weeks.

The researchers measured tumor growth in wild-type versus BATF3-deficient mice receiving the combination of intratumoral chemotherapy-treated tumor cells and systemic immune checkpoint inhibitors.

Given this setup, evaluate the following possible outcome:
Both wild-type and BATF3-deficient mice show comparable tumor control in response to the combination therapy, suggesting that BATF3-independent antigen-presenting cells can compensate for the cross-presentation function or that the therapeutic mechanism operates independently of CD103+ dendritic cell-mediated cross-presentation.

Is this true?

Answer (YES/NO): NO